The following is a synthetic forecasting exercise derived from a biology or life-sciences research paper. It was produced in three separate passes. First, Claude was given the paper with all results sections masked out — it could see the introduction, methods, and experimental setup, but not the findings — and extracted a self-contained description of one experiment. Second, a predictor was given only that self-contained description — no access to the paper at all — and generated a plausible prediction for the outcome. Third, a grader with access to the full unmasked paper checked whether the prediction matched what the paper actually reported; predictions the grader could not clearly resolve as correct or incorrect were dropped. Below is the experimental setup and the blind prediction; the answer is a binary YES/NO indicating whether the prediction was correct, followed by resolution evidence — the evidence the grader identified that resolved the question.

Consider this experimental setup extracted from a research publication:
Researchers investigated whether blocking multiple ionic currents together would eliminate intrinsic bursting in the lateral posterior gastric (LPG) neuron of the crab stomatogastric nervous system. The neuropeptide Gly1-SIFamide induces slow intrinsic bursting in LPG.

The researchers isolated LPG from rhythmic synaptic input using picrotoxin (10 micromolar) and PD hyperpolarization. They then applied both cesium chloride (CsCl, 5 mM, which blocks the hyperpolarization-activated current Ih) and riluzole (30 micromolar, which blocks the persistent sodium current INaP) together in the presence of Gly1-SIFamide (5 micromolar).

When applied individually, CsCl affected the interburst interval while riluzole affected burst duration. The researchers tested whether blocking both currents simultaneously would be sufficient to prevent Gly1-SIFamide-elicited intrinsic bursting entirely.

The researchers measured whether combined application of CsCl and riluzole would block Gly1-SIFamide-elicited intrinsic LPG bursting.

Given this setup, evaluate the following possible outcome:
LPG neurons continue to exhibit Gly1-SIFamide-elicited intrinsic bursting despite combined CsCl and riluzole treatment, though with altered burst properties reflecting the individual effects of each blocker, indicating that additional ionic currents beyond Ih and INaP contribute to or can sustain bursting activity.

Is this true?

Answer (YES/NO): YES